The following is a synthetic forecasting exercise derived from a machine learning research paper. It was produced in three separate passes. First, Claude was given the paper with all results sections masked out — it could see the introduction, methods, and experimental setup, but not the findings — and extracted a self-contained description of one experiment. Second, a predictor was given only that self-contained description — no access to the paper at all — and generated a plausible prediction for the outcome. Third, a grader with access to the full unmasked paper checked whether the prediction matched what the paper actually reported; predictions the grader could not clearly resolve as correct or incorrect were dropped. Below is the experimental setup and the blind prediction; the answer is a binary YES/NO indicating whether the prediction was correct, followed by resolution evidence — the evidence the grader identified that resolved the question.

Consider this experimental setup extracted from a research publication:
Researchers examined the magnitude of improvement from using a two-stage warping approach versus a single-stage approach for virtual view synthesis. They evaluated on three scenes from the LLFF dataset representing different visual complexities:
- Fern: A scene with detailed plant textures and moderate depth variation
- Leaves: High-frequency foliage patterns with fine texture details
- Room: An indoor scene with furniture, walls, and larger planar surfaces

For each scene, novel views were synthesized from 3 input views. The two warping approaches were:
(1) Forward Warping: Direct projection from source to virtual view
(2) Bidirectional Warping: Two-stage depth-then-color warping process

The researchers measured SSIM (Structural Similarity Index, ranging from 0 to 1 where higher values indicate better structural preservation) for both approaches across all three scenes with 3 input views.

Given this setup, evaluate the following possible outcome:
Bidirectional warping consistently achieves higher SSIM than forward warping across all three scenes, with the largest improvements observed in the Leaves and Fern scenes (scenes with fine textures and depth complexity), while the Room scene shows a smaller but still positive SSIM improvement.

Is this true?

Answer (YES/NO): NO